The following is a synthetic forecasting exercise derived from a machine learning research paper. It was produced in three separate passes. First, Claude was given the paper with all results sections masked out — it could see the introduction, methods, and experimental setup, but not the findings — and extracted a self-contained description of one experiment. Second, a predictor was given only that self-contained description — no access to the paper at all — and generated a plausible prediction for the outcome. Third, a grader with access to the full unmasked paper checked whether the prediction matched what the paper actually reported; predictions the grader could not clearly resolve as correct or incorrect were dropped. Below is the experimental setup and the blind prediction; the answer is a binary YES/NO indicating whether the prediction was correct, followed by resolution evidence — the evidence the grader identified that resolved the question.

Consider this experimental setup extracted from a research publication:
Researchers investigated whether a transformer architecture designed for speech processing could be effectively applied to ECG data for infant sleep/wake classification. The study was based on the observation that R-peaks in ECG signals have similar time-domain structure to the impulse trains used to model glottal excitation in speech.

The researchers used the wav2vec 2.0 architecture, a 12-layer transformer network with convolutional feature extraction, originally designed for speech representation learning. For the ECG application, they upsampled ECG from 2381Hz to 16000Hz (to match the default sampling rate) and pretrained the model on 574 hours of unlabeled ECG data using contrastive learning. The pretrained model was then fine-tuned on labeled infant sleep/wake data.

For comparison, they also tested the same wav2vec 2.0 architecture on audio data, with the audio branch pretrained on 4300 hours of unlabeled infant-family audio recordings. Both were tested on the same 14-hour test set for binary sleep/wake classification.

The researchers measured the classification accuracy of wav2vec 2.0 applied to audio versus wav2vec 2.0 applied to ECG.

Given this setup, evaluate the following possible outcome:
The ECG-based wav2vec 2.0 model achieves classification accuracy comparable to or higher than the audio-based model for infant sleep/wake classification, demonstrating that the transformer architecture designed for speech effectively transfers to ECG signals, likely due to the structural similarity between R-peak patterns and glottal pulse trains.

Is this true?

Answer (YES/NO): NO